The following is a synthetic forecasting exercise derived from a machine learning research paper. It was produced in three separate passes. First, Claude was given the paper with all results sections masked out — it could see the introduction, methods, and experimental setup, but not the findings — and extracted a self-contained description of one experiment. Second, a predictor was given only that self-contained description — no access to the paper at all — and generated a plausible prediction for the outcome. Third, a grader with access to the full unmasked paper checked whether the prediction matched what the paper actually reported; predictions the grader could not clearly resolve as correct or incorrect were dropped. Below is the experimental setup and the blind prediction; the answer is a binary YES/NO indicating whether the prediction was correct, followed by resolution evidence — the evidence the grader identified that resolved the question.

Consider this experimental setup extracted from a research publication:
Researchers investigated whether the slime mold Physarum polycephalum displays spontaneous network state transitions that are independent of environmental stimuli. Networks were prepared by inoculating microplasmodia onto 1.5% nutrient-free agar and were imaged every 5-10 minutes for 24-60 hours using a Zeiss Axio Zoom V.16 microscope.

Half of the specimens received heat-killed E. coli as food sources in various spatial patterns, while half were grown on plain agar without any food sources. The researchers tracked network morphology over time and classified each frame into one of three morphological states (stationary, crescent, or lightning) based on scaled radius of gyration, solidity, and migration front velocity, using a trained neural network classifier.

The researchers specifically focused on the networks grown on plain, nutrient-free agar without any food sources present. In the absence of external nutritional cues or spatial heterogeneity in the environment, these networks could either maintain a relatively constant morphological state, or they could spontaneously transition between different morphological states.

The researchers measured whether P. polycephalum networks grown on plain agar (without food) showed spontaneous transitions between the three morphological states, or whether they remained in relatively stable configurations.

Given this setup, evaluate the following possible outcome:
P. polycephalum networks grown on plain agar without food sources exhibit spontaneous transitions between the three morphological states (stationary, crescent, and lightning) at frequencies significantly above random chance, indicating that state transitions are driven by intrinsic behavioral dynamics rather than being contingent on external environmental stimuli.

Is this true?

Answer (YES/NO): YES